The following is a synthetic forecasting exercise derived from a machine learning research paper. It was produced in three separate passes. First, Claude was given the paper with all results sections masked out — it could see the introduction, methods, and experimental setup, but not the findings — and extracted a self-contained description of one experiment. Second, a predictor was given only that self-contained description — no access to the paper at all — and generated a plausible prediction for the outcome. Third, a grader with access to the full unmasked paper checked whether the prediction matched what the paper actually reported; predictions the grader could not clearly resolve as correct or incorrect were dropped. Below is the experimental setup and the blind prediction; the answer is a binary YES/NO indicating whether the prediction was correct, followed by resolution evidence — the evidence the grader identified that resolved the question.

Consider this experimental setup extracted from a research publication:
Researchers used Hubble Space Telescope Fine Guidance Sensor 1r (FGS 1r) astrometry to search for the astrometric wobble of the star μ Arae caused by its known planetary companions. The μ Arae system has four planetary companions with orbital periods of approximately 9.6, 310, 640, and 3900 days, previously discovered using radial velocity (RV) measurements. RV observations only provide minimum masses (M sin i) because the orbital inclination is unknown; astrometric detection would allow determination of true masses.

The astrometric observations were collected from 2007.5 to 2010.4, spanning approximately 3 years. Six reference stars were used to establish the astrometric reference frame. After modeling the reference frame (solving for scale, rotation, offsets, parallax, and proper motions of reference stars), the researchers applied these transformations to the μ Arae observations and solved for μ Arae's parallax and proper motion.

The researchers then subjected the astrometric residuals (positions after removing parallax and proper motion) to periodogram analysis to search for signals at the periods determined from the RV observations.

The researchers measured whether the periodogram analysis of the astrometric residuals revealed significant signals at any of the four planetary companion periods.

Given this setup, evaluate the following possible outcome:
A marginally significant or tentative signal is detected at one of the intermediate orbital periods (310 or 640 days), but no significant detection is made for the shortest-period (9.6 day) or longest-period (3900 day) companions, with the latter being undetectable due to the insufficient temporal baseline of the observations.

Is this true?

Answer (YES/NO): NO